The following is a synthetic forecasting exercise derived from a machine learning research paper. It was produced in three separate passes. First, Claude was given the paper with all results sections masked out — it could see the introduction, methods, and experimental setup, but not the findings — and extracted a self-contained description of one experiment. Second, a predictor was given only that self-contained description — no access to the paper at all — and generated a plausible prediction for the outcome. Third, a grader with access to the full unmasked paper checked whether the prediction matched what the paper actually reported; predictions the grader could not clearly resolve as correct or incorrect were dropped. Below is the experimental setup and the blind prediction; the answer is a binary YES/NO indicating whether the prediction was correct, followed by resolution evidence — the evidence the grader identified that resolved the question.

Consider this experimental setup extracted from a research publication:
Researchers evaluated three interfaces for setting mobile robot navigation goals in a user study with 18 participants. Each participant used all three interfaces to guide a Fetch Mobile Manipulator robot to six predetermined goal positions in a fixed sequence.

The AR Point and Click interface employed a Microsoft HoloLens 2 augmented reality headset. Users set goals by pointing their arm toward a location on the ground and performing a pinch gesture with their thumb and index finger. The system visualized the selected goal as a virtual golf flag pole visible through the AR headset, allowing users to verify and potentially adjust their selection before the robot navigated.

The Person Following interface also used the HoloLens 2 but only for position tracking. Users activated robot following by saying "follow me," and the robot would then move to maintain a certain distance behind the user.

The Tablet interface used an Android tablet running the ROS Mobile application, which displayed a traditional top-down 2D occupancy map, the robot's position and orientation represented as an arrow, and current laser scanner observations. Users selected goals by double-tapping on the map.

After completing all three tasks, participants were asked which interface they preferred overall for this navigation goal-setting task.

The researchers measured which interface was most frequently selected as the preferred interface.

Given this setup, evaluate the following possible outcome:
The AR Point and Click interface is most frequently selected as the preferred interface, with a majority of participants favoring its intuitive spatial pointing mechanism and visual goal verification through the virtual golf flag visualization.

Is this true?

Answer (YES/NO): YES